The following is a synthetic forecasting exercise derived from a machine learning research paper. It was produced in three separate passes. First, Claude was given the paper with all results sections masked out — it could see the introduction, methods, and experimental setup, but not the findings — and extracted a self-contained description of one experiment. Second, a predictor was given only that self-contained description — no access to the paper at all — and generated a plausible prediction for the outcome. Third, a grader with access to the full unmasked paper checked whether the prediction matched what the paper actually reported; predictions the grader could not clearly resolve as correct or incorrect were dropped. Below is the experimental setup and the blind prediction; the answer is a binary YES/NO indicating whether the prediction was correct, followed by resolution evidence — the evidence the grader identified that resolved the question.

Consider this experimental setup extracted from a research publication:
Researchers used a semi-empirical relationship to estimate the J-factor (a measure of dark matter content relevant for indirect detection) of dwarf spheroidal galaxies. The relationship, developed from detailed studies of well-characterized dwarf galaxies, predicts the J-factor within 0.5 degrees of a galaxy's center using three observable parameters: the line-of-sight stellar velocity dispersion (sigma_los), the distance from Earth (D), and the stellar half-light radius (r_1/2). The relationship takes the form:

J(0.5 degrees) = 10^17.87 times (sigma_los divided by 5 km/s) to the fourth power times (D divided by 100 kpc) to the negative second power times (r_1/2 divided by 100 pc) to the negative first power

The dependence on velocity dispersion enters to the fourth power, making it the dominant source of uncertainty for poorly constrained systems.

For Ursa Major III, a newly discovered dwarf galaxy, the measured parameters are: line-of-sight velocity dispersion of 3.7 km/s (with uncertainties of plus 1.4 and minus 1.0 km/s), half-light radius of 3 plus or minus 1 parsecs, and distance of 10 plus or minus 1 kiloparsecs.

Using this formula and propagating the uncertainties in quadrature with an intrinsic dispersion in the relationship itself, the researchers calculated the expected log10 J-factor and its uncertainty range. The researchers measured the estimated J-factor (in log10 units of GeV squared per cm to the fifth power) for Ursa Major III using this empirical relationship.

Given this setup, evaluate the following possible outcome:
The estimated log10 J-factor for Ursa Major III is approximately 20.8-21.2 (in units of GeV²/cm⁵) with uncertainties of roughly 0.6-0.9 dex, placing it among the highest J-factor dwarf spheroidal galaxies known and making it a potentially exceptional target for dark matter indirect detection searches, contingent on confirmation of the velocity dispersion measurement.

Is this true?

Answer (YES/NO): YES